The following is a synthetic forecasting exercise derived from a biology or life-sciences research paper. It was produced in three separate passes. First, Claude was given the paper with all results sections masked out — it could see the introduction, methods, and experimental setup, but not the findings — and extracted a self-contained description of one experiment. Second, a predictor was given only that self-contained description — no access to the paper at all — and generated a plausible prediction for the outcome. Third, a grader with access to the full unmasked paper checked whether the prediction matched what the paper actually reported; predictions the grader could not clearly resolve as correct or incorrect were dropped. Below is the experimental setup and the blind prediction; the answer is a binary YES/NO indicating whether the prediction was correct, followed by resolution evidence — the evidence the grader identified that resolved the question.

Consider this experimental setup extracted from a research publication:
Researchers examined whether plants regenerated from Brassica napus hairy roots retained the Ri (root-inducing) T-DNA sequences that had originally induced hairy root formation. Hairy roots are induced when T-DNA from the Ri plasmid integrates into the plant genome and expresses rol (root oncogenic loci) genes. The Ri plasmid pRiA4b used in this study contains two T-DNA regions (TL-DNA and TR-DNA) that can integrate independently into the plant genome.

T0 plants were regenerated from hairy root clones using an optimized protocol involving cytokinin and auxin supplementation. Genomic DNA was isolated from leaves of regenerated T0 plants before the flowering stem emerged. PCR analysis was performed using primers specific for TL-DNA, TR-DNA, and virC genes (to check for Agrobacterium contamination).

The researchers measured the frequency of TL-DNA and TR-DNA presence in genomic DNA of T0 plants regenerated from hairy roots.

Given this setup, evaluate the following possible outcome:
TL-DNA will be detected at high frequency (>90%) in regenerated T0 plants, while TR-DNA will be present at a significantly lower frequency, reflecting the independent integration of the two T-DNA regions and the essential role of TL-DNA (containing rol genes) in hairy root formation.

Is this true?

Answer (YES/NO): YES